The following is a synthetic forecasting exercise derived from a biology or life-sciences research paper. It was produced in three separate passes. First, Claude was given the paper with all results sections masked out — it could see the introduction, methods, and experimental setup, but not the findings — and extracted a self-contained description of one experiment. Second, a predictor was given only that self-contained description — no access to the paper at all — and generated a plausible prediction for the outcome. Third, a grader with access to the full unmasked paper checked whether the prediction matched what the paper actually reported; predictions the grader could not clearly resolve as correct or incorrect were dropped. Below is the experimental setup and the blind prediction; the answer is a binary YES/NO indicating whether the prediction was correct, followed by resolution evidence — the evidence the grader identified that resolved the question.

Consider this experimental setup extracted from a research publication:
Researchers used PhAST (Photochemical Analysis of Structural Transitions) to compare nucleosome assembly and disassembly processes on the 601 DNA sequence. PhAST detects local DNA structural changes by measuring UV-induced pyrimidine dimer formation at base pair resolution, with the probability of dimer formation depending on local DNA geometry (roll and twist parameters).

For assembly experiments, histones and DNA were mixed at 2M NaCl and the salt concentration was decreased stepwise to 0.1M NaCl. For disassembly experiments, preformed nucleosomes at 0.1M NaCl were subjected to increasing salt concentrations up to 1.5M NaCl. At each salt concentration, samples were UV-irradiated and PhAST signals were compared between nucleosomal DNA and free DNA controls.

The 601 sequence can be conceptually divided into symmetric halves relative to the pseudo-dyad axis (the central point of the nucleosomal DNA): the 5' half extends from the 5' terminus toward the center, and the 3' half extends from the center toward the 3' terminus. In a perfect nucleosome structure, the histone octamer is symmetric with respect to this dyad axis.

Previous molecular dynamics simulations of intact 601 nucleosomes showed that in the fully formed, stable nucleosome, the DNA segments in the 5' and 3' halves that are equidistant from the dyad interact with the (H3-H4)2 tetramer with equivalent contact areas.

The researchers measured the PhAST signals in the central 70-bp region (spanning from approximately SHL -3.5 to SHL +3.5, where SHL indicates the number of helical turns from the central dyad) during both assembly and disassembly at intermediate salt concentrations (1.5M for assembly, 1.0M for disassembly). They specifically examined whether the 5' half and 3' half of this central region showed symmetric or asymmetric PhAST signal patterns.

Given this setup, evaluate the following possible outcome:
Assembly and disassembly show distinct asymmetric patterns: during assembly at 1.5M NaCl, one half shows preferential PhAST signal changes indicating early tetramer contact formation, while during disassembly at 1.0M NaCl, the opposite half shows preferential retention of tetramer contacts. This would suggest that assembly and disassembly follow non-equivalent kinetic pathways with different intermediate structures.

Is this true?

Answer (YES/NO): NO